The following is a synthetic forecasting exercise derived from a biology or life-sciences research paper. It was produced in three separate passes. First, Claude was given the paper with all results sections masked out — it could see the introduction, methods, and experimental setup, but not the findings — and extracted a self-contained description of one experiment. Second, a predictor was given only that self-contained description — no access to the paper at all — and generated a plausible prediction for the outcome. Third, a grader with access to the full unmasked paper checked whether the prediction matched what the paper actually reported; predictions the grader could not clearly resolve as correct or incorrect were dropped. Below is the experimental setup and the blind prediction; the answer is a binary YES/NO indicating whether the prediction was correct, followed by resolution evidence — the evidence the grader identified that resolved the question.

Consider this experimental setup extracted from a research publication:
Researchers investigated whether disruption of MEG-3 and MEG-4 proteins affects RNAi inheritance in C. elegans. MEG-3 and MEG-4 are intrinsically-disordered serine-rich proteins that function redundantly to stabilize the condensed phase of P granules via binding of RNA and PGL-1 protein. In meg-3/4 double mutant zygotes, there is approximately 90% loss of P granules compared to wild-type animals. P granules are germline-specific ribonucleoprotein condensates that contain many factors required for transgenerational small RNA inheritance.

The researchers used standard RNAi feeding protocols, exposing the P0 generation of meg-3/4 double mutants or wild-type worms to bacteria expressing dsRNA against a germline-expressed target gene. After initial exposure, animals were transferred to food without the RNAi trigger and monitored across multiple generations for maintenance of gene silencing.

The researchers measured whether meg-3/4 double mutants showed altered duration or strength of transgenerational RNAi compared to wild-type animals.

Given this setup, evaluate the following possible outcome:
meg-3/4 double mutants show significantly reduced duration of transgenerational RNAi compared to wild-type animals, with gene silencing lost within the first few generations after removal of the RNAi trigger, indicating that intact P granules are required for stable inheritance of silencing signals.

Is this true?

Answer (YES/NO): NO